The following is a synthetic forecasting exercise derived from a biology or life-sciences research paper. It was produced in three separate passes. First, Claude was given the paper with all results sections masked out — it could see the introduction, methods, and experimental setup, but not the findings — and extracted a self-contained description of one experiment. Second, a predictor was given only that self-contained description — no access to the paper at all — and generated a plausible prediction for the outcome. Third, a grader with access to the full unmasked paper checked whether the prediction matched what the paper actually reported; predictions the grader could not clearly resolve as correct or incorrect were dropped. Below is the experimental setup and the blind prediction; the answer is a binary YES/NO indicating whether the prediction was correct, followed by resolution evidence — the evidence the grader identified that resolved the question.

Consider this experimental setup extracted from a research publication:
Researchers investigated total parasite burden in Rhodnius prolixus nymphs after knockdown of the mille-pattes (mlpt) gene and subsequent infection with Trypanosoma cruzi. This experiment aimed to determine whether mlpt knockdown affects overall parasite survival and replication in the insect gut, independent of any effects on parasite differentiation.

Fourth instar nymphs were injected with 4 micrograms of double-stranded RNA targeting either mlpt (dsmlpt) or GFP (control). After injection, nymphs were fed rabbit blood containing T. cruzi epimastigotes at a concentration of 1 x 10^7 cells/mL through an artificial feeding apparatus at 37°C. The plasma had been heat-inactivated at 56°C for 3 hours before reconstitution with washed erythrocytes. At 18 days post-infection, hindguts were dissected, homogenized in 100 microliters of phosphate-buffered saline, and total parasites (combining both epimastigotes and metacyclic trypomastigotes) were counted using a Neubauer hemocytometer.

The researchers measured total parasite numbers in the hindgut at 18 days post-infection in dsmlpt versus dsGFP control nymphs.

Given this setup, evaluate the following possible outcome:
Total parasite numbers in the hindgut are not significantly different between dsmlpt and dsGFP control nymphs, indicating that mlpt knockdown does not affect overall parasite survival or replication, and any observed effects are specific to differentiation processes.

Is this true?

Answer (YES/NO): YES